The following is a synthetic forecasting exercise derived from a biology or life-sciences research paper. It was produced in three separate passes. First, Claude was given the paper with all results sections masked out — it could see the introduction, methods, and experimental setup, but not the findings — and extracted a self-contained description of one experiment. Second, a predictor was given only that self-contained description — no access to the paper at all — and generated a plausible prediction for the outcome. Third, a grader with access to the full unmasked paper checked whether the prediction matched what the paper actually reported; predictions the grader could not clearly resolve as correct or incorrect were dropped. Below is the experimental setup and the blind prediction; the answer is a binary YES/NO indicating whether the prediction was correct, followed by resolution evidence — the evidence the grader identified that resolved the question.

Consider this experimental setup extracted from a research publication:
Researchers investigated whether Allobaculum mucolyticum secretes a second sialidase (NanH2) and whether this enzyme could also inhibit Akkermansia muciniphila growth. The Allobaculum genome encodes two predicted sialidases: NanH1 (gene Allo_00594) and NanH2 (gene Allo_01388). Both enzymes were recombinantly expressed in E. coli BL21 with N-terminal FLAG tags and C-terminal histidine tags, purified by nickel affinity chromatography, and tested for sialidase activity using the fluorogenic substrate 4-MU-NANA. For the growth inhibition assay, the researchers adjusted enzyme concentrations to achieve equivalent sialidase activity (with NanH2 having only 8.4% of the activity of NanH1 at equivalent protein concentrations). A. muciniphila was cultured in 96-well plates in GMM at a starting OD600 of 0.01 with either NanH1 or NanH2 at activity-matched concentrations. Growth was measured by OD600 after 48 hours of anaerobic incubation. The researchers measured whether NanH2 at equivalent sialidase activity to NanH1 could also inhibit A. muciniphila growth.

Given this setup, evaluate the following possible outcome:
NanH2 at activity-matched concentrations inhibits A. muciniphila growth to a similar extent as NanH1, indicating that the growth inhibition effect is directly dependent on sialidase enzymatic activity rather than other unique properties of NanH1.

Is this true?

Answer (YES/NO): NO